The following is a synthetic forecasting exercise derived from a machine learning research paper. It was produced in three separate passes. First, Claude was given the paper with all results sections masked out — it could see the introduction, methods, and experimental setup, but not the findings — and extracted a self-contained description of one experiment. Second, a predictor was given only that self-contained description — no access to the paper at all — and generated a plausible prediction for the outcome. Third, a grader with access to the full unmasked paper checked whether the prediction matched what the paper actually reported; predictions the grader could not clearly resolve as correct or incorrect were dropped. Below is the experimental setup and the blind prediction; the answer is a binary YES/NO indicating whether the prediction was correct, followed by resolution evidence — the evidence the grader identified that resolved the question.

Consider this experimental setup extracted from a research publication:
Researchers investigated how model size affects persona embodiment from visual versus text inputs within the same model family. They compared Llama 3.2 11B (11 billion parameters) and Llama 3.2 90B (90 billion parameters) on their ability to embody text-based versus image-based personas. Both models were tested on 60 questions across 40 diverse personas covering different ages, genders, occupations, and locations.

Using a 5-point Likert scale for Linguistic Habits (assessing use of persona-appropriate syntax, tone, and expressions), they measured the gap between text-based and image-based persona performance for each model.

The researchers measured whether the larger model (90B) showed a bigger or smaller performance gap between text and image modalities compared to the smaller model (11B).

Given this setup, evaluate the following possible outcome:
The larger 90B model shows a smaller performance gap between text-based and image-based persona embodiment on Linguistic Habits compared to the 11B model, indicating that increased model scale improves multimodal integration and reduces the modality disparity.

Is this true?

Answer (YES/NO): NO